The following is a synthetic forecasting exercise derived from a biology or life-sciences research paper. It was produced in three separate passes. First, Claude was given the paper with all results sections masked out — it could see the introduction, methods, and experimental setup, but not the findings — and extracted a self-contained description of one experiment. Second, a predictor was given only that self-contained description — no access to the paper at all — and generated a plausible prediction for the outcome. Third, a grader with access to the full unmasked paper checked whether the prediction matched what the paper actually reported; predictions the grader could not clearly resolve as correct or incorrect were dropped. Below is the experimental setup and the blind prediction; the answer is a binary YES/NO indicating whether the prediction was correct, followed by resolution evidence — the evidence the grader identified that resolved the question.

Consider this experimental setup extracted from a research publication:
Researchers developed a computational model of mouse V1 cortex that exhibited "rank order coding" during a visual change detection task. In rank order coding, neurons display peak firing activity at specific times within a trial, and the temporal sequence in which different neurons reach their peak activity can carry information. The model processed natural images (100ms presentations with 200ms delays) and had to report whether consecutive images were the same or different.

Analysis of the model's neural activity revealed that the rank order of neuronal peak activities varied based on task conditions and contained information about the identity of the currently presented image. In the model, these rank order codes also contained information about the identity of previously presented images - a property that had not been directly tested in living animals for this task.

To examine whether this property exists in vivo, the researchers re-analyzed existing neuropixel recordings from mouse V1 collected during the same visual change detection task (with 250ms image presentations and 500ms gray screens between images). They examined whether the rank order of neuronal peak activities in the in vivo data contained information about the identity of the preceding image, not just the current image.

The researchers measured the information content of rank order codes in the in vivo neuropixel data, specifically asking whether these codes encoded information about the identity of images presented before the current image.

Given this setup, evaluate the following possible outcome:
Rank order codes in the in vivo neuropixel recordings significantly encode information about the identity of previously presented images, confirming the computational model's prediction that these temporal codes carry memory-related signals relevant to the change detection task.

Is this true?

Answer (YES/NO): YES